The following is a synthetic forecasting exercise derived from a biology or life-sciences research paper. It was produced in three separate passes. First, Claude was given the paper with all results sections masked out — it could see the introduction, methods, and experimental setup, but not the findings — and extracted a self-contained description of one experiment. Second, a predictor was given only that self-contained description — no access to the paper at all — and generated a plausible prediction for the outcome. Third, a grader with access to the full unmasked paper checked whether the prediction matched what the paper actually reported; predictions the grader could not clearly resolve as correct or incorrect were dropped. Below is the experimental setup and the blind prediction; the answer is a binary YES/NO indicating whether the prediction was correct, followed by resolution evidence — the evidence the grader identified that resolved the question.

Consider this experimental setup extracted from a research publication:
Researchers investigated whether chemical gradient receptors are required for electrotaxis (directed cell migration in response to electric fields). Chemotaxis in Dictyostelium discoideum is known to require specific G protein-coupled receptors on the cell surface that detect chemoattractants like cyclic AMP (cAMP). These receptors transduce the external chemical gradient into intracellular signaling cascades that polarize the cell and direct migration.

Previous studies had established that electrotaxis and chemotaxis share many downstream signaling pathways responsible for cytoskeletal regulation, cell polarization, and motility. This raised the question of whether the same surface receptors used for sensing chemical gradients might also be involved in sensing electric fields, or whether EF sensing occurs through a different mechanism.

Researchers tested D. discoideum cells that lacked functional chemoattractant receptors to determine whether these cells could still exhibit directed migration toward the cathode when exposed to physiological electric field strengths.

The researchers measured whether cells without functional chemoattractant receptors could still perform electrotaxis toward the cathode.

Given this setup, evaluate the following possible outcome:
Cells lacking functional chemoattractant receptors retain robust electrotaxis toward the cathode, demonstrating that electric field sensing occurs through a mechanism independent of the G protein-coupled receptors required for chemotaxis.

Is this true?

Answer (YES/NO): YES